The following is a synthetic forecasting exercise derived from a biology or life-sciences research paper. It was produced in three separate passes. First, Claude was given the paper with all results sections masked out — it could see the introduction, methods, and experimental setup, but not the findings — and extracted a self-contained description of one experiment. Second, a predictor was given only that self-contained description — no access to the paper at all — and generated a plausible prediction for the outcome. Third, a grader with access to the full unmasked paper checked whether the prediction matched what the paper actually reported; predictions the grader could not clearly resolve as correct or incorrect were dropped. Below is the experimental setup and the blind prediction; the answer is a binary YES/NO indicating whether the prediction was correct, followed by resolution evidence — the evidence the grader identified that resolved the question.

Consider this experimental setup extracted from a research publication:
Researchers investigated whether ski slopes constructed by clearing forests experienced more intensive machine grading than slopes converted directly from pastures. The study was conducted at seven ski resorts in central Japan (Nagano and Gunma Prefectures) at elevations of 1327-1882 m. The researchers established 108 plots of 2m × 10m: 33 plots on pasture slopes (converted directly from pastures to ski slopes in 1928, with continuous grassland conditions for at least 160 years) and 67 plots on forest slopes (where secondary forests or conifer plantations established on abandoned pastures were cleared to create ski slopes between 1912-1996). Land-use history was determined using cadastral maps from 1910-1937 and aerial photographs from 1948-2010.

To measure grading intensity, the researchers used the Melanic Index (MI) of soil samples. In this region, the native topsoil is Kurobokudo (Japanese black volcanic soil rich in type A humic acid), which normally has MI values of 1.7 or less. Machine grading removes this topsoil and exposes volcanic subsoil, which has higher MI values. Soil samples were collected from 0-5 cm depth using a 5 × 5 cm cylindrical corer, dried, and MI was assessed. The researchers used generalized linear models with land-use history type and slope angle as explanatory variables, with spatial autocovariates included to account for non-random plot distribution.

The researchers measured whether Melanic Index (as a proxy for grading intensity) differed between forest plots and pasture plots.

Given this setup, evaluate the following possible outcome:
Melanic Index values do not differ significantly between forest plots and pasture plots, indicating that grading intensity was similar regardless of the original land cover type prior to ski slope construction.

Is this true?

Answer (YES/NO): NO